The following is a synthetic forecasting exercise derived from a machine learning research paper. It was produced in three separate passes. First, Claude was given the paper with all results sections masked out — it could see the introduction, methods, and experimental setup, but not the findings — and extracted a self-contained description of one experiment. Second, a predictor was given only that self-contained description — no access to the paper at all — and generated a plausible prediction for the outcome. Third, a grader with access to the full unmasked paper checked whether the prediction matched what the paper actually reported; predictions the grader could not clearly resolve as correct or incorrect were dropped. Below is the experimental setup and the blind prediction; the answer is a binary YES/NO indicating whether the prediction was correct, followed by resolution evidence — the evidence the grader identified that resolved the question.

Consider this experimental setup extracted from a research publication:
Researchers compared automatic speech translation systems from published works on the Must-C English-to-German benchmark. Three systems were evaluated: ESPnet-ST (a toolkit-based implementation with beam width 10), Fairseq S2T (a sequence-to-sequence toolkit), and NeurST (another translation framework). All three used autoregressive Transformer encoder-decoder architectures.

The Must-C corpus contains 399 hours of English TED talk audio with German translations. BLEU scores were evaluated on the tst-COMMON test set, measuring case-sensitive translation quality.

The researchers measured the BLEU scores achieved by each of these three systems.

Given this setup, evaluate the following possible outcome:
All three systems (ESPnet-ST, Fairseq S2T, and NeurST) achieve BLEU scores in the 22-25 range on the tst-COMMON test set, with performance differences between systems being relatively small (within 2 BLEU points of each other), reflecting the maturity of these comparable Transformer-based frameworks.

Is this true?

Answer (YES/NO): YES